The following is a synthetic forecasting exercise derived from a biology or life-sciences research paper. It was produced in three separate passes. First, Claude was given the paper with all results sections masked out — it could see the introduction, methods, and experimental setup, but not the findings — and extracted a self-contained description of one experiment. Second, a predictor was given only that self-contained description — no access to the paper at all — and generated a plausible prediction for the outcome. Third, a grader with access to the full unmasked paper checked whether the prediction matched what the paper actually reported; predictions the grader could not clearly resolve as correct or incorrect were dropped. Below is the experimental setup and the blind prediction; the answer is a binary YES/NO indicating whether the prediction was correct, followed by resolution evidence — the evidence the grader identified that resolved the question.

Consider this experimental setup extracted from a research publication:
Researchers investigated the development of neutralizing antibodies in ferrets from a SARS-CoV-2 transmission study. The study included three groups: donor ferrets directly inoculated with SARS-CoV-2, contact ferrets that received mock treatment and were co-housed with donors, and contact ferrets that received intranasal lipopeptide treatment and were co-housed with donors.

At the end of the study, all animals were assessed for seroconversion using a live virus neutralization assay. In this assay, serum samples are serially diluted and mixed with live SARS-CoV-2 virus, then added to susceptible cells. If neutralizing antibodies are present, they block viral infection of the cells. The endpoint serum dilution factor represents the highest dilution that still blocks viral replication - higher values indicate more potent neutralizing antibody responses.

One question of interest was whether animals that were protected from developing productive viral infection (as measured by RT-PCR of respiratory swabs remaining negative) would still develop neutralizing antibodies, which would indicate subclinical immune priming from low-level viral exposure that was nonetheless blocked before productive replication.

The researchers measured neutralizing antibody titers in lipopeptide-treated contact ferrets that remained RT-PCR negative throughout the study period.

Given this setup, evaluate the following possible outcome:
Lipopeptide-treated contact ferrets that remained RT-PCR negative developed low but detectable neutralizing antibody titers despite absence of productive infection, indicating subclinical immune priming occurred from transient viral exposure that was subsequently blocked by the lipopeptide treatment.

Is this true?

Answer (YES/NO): NO